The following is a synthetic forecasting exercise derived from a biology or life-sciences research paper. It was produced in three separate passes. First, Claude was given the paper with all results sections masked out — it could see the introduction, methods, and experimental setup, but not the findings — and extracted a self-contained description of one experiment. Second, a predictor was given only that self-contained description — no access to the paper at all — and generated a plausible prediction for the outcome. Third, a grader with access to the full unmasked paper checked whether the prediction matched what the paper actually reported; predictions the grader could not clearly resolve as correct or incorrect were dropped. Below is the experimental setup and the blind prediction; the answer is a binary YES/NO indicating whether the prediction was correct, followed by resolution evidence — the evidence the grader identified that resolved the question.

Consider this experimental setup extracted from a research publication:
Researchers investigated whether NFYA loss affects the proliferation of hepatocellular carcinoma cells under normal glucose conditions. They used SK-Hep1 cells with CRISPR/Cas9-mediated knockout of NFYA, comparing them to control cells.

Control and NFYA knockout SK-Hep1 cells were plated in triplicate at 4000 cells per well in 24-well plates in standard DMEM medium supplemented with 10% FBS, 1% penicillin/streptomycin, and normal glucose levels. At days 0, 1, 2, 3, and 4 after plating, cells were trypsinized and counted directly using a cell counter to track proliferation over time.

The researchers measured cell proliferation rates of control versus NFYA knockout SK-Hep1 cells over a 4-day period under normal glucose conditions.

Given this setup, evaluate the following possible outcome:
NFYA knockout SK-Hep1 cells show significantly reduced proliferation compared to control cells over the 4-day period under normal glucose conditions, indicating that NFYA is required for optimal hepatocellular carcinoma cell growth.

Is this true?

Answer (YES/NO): YES